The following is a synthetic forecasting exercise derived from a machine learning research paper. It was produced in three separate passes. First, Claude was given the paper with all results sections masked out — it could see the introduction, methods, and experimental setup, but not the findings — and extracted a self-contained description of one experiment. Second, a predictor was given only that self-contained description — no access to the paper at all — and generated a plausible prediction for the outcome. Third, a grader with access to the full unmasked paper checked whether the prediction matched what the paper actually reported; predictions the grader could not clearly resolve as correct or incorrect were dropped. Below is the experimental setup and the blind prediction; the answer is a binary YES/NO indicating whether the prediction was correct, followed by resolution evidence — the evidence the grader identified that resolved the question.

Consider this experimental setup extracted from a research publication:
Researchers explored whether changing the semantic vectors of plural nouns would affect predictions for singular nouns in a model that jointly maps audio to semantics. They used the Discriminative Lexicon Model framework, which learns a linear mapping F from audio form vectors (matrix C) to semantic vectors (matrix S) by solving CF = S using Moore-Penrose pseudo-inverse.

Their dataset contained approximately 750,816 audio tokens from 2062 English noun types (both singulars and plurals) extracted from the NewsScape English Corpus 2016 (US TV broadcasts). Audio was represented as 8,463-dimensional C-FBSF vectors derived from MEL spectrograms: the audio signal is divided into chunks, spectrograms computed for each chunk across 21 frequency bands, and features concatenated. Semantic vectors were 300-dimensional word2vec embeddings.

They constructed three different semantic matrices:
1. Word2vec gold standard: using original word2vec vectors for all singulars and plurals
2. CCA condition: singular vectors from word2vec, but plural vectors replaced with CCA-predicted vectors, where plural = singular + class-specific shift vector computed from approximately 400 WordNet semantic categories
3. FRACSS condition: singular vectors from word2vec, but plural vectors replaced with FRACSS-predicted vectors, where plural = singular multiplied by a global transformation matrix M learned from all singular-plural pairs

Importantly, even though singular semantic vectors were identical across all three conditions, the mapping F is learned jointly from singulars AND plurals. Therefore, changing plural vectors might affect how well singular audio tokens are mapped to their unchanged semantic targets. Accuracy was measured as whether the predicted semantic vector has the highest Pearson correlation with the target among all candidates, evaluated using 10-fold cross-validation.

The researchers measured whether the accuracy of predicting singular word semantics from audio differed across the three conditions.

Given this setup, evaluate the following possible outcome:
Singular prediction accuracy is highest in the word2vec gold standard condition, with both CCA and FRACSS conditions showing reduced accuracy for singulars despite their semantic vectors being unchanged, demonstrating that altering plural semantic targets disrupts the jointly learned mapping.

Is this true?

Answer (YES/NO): NO